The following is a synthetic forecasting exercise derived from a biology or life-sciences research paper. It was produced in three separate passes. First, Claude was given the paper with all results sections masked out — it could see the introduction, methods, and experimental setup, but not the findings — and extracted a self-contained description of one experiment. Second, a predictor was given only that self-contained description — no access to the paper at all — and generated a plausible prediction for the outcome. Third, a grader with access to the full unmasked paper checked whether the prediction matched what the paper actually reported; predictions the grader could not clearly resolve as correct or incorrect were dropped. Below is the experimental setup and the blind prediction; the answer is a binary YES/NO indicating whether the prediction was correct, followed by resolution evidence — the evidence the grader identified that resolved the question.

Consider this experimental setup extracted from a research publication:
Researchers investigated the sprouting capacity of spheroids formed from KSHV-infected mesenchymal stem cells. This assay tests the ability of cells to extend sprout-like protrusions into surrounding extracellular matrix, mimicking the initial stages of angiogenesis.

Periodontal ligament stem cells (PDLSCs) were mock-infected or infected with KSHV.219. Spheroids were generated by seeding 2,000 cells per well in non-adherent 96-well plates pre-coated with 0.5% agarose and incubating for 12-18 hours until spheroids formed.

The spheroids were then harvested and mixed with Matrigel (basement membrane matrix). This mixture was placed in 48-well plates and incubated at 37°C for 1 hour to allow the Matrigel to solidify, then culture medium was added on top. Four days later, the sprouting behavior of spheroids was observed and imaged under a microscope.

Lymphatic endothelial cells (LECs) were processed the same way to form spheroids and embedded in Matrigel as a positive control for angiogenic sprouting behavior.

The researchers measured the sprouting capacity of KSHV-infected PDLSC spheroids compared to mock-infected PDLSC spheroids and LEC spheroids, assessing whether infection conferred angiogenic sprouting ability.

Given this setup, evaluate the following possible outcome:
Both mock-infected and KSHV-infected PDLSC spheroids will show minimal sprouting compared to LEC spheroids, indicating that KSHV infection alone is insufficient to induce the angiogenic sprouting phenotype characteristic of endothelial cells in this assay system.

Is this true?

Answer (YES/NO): NO